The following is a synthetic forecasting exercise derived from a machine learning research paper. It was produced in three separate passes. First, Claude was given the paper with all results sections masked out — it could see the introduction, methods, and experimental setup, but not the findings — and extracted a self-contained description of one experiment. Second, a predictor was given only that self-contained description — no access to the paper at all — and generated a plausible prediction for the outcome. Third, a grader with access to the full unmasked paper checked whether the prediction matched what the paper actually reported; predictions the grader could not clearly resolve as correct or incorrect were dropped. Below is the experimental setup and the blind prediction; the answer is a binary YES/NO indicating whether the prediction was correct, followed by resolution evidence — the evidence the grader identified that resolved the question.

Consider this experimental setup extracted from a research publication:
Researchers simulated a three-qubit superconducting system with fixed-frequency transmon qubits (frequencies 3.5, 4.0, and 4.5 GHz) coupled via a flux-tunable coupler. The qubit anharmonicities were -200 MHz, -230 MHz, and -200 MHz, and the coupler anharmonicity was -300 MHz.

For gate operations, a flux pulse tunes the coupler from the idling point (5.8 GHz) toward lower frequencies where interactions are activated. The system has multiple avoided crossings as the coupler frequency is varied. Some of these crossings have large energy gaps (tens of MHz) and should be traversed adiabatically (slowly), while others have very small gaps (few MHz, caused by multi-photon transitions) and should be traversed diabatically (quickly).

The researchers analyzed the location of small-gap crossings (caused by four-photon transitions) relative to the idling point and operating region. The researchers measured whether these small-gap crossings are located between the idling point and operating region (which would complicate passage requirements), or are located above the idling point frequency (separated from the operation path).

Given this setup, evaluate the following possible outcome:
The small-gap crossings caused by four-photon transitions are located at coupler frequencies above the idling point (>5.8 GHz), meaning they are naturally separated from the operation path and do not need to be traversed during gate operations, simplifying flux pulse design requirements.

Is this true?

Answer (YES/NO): YES